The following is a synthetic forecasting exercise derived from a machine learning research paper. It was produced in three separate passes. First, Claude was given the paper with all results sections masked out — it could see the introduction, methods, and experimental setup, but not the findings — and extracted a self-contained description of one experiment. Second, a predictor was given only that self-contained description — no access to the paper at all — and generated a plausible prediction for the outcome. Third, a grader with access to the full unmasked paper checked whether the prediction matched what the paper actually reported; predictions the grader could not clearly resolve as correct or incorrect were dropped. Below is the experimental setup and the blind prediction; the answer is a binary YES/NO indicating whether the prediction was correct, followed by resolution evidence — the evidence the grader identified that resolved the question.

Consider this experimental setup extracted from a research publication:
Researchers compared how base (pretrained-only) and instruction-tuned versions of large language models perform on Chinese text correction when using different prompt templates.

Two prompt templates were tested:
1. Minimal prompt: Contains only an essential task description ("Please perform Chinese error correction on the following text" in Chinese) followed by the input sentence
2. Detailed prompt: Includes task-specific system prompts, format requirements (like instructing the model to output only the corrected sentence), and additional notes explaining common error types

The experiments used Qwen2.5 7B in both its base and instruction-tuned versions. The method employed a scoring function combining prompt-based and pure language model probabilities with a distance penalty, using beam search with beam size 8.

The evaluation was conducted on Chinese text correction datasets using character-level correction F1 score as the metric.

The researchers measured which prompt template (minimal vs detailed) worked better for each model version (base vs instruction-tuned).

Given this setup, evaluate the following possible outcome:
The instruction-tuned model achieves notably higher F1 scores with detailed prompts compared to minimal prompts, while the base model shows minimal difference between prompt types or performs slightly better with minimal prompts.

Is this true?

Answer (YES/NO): YES